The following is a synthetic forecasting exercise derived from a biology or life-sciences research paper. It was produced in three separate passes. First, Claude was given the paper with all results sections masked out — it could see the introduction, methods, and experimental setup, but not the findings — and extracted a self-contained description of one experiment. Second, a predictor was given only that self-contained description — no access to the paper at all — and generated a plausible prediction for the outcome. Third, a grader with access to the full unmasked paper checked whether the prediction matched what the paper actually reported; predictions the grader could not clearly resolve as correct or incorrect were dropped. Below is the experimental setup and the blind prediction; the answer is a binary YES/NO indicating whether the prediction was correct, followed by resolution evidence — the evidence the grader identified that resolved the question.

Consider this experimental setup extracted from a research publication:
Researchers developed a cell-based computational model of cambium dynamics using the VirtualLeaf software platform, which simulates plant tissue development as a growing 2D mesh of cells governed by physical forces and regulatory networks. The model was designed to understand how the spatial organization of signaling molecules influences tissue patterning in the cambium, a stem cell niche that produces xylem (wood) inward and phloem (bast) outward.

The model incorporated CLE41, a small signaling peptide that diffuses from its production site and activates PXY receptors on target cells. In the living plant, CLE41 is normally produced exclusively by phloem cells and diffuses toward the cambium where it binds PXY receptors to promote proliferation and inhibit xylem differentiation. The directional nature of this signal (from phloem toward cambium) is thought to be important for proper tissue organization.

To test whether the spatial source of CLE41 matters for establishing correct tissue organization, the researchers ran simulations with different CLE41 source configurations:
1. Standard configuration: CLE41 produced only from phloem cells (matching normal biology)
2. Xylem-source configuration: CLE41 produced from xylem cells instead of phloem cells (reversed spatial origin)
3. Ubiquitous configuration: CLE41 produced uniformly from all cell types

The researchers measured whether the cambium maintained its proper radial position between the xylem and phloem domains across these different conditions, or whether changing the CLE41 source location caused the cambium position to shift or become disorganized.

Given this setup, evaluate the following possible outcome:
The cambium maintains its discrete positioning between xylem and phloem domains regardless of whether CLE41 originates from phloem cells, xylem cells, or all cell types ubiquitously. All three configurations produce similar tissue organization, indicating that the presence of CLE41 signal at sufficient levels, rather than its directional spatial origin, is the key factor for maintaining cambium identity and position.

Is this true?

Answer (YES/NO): NO